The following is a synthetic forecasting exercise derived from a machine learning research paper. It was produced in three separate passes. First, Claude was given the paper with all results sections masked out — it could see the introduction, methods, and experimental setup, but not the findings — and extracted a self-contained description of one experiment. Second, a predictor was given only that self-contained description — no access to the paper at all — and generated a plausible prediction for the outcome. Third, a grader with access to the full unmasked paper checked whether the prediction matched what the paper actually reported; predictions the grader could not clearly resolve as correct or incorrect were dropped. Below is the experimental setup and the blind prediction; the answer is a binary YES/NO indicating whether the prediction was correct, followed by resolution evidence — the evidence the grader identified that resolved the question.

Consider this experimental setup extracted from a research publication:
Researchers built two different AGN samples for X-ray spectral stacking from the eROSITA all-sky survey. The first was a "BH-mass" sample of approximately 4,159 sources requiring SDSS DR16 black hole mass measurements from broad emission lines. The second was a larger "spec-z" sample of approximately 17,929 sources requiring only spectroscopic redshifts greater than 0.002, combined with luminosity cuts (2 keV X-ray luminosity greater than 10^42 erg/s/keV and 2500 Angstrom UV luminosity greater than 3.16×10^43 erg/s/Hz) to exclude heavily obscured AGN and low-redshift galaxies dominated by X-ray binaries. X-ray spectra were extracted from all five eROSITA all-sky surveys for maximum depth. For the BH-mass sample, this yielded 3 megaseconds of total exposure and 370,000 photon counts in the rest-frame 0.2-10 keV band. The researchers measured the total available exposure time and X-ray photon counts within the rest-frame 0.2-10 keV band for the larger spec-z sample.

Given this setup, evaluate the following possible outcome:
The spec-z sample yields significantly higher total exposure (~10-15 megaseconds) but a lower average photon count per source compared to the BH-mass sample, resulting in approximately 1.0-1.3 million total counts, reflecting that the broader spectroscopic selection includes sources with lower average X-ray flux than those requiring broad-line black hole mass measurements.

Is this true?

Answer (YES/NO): NO